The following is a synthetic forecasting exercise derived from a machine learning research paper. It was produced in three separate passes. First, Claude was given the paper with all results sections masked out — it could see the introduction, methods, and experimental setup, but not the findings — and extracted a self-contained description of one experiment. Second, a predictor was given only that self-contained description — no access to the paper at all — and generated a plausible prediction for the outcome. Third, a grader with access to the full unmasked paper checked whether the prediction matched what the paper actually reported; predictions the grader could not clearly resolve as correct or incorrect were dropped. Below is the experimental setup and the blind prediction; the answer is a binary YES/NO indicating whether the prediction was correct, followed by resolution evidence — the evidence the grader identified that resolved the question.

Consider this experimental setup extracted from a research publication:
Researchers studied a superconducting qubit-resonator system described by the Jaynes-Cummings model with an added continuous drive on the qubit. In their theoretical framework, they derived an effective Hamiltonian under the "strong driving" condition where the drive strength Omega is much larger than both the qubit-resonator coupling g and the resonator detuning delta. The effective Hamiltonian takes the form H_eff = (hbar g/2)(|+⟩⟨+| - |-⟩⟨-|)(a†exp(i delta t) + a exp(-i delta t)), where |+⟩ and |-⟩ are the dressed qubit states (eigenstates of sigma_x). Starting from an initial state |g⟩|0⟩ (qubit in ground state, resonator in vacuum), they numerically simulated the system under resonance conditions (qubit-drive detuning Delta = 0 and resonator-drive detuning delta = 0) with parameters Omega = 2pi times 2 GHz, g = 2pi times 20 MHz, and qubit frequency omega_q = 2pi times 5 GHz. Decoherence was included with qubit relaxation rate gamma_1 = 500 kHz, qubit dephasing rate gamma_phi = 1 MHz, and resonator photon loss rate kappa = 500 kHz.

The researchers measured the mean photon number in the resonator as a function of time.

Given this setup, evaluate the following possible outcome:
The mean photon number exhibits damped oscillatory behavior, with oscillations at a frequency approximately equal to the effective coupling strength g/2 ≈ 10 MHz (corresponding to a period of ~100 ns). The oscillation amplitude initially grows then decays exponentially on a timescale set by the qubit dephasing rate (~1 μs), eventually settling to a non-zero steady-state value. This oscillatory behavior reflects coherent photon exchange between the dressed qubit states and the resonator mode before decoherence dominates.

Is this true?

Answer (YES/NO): NO